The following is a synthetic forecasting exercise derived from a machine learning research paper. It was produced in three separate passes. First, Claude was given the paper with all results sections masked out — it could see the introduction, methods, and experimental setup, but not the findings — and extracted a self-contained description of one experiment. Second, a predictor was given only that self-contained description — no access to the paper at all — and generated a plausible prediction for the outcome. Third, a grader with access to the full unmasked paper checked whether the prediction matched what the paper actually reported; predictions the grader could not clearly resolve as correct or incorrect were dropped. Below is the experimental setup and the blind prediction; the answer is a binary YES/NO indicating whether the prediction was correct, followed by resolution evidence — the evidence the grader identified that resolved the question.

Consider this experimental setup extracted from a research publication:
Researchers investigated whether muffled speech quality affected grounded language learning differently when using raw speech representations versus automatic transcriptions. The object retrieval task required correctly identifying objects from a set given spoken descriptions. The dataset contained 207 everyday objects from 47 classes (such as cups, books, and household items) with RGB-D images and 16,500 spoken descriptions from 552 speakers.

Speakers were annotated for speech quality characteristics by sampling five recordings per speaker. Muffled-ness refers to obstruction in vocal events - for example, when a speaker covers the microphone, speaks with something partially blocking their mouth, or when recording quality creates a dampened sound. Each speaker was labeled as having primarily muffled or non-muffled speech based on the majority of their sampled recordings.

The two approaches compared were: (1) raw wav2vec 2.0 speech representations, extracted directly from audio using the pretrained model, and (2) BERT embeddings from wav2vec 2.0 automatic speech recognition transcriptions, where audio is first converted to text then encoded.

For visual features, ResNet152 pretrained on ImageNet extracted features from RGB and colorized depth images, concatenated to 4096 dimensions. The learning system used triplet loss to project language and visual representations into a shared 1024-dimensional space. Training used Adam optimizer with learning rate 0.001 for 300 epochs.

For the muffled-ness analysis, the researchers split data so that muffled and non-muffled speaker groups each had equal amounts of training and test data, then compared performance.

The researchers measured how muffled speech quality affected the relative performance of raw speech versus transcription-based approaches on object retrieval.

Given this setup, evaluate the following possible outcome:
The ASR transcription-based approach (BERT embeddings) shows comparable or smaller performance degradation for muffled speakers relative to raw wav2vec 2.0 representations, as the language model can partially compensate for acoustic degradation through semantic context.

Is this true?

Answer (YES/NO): YES